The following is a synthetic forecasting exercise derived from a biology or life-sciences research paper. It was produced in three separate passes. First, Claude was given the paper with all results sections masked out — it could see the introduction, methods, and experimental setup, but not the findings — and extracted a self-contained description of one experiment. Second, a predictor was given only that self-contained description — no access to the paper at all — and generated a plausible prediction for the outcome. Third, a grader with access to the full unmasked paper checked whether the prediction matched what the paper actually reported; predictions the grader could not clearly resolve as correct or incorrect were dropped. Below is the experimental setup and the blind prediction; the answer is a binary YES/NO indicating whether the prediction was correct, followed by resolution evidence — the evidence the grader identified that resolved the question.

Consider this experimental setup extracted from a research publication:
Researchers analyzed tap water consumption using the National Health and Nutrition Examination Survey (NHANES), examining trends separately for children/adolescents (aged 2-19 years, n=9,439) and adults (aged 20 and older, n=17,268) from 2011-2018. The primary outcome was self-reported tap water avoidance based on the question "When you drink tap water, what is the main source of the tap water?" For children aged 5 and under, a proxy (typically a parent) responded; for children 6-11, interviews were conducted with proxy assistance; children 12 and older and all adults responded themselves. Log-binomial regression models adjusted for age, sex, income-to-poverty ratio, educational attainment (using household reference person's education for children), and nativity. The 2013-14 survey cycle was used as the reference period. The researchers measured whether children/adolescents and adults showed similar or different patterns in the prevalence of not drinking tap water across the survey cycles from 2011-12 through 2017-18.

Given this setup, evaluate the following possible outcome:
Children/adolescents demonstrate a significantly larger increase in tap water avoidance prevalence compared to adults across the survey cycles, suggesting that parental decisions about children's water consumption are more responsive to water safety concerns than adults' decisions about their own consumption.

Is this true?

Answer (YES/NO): NO